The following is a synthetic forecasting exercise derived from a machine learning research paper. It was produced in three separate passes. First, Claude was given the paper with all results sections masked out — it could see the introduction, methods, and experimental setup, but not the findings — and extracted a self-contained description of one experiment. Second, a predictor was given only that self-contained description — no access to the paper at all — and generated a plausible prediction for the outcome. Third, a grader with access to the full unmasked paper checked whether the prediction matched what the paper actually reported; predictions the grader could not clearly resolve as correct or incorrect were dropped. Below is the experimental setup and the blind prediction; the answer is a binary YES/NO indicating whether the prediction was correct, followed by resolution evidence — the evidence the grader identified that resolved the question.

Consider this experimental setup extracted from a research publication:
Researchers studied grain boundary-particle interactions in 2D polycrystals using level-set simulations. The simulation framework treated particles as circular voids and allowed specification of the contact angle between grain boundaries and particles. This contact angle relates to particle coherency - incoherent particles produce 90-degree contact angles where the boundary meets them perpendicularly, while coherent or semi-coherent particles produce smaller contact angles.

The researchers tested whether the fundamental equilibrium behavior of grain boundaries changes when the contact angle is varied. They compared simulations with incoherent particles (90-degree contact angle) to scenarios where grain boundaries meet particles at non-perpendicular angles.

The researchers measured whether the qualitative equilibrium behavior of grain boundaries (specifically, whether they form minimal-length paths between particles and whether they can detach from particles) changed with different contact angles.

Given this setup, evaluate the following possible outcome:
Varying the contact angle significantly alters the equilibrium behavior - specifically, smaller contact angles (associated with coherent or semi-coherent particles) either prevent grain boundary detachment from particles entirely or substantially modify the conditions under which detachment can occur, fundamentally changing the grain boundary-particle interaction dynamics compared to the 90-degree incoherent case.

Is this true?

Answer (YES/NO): NO